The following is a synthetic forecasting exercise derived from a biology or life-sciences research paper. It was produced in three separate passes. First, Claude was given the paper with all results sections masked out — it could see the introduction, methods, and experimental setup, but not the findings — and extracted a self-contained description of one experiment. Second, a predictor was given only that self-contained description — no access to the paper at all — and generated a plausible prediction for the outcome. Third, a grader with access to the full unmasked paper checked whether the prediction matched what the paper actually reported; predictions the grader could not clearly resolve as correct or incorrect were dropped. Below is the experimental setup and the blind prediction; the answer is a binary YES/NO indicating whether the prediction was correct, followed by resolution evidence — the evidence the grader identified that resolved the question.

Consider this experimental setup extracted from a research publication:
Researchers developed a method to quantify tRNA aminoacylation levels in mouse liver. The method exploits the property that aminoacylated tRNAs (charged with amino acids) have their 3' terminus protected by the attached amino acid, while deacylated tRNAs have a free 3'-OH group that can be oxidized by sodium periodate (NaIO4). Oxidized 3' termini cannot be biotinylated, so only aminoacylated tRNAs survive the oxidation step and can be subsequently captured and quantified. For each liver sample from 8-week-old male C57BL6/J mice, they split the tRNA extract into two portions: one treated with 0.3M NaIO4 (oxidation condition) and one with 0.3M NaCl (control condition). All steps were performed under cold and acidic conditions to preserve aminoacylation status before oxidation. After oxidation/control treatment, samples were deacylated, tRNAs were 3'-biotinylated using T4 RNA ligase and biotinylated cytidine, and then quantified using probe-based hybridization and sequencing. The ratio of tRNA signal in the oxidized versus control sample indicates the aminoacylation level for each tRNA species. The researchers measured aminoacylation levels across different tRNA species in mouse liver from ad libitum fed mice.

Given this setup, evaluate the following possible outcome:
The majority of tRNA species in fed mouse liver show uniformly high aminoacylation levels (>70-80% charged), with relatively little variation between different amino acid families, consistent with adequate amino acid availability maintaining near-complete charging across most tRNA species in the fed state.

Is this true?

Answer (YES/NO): NO